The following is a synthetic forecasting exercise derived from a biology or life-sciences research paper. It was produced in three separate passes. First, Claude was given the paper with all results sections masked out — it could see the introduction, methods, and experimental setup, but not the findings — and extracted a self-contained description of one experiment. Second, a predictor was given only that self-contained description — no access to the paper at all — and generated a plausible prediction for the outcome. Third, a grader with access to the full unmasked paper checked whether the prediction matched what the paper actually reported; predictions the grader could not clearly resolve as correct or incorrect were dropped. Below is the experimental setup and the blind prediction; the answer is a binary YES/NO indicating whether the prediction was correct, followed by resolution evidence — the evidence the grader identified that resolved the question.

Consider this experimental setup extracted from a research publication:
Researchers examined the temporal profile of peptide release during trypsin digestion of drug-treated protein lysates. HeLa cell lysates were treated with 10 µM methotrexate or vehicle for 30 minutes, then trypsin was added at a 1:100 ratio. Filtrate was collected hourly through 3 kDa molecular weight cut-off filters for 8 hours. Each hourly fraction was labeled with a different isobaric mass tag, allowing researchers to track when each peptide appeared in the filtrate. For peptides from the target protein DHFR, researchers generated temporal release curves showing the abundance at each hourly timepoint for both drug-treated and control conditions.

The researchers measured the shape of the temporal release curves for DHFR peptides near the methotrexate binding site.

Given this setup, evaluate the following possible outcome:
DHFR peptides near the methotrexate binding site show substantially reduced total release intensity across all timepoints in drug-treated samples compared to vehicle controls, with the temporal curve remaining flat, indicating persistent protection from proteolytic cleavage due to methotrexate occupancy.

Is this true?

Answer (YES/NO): NO